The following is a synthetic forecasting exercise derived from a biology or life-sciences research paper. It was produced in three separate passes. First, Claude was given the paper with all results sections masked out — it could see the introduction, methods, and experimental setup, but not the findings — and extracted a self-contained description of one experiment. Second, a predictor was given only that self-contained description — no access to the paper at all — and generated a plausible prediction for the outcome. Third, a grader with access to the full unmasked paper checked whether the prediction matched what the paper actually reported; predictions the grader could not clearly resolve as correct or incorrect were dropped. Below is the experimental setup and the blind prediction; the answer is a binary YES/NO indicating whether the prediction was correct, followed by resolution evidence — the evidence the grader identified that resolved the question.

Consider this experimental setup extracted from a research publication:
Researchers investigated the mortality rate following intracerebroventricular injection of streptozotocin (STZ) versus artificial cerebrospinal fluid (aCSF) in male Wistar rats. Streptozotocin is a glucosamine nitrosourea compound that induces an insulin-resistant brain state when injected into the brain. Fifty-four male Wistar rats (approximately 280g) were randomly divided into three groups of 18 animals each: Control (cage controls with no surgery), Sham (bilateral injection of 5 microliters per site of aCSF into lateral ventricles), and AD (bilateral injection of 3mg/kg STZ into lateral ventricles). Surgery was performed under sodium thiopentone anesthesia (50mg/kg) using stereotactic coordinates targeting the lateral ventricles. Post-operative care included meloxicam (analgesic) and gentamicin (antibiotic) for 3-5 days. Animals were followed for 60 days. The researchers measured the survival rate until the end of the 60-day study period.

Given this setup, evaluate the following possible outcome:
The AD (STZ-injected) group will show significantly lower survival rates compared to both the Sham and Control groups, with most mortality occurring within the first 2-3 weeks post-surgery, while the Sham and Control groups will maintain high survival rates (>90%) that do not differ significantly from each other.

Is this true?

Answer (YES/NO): NO